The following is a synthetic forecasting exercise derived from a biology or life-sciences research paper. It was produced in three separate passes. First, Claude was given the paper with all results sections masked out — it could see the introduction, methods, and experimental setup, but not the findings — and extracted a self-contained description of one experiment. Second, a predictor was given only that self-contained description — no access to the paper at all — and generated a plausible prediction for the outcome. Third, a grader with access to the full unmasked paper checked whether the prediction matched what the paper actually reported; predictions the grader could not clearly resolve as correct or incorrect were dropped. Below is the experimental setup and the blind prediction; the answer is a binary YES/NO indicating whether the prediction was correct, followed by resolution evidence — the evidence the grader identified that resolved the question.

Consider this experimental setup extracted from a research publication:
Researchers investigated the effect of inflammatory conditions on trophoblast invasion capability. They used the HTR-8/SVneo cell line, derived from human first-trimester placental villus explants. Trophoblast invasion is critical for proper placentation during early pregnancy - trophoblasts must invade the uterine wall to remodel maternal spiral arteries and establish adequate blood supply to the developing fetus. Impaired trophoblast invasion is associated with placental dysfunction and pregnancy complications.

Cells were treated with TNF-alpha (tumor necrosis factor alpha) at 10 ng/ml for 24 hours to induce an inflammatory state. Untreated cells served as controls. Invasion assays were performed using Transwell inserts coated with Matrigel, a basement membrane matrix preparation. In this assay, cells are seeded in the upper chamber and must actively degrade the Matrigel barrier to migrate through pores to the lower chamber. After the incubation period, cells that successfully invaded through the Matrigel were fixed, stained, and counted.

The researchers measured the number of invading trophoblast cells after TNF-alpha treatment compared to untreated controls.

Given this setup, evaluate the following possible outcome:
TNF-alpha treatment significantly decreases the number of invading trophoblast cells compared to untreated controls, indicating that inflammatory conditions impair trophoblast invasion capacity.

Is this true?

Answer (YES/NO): YES